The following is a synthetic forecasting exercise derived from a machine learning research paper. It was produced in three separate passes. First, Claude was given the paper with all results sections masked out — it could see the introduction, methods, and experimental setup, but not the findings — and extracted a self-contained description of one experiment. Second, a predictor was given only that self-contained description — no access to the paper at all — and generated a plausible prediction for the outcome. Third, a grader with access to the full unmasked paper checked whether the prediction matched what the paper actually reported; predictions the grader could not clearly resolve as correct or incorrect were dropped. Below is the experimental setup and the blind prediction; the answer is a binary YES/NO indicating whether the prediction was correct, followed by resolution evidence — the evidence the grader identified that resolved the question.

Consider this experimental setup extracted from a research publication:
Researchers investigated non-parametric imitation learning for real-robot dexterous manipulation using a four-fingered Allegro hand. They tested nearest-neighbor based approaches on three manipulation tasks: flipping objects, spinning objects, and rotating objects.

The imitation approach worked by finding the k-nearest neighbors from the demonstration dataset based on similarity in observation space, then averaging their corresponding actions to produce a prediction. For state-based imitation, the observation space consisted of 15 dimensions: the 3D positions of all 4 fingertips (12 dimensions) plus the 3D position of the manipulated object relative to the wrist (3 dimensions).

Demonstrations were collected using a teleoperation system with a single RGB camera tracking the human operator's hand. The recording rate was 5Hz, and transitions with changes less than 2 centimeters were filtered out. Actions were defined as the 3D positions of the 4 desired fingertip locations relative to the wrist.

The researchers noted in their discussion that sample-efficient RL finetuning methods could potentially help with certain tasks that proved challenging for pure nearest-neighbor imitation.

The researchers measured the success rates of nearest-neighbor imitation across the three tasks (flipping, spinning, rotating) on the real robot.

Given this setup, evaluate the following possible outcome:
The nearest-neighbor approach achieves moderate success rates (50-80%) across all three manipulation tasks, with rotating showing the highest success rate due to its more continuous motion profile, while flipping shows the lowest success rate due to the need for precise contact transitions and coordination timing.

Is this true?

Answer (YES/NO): NO